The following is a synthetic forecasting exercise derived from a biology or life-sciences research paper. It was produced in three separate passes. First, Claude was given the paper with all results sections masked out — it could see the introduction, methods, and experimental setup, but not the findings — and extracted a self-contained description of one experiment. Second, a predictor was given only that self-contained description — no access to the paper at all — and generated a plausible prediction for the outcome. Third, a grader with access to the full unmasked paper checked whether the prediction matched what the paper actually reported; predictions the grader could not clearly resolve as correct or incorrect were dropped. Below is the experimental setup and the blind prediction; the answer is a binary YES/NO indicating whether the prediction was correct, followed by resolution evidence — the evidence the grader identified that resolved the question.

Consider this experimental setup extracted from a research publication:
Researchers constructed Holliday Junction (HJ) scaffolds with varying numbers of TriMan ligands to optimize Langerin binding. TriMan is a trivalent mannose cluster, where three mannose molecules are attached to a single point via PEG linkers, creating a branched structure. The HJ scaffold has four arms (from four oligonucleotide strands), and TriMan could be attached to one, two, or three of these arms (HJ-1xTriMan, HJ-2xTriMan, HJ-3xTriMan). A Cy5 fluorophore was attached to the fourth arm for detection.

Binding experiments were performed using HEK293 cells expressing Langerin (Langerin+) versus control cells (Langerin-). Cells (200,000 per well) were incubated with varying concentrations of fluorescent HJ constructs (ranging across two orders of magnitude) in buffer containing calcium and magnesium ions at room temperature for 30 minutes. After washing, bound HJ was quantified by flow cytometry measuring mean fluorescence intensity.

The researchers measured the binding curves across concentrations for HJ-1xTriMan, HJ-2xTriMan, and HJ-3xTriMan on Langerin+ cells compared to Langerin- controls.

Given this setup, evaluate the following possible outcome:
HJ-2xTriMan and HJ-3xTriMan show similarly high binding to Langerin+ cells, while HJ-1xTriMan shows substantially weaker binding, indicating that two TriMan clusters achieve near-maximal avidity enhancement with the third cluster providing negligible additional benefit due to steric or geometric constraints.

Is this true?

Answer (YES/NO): NO